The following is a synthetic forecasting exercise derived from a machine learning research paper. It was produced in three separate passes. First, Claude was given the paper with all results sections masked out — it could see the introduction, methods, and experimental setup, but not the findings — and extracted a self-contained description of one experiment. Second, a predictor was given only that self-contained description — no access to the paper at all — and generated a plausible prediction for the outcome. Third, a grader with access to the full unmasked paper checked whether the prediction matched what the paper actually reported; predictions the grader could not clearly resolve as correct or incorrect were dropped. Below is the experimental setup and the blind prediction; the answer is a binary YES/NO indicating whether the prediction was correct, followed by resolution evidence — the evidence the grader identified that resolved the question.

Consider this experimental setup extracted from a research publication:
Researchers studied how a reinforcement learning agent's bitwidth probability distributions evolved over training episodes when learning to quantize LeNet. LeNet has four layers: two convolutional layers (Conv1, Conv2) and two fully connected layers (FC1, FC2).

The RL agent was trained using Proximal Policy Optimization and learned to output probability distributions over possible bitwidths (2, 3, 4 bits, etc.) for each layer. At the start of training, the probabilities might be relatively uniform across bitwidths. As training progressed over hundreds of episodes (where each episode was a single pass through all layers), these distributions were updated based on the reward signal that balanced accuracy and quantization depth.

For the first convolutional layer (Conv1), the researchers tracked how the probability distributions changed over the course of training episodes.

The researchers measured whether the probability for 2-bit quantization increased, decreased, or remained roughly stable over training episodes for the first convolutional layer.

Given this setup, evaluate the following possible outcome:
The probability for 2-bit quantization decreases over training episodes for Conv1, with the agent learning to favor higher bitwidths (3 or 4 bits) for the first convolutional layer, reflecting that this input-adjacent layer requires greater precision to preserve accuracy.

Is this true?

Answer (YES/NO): NO